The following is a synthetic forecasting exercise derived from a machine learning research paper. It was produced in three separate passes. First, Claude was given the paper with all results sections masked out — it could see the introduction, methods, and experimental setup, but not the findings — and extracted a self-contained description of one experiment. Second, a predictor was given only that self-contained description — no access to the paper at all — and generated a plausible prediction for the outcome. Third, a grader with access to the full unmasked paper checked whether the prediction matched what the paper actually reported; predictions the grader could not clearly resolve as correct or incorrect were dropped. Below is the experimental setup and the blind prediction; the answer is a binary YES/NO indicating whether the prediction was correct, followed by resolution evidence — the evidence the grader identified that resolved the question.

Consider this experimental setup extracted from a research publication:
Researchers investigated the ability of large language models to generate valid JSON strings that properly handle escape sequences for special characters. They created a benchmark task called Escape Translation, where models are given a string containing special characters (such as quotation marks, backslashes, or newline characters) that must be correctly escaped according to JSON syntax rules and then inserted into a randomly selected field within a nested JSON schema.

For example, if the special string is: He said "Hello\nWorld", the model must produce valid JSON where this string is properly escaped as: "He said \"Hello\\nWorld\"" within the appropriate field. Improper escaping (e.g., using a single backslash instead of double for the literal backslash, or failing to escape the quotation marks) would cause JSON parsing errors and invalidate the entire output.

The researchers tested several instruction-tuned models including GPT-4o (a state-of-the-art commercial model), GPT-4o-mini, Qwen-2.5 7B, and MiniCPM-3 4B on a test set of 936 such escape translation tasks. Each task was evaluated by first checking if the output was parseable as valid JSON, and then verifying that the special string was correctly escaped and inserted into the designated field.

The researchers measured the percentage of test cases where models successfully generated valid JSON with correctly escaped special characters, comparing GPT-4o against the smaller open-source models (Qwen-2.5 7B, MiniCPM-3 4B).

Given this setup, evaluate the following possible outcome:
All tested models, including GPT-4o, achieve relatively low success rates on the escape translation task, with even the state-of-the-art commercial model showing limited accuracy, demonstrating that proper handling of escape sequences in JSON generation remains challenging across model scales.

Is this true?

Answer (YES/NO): YES